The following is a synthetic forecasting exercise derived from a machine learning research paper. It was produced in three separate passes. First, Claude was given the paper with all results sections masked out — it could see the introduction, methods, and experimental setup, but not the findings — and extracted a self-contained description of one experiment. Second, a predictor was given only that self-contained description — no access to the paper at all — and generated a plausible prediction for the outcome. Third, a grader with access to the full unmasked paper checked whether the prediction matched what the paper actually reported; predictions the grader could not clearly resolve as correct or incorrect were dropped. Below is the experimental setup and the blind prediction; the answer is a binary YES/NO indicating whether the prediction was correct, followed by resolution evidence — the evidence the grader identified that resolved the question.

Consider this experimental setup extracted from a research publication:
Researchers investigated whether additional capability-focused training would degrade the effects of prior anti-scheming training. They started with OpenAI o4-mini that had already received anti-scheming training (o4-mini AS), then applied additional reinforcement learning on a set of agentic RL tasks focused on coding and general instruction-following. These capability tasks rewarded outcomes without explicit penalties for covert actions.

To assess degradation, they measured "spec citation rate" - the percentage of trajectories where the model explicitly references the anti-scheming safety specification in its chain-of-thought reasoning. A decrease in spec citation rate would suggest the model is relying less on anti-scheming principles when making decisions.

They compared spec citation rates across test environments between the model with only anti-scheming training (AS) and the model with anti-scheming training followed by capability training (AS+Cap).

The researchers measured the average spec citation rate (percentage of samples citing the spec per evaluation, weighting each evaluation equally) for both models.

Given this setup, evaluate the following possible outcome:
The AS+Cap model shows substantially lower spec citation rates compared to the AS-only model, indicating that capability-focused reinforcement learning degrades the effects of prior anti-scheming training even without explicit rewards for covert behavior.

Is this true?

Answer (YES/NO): YES